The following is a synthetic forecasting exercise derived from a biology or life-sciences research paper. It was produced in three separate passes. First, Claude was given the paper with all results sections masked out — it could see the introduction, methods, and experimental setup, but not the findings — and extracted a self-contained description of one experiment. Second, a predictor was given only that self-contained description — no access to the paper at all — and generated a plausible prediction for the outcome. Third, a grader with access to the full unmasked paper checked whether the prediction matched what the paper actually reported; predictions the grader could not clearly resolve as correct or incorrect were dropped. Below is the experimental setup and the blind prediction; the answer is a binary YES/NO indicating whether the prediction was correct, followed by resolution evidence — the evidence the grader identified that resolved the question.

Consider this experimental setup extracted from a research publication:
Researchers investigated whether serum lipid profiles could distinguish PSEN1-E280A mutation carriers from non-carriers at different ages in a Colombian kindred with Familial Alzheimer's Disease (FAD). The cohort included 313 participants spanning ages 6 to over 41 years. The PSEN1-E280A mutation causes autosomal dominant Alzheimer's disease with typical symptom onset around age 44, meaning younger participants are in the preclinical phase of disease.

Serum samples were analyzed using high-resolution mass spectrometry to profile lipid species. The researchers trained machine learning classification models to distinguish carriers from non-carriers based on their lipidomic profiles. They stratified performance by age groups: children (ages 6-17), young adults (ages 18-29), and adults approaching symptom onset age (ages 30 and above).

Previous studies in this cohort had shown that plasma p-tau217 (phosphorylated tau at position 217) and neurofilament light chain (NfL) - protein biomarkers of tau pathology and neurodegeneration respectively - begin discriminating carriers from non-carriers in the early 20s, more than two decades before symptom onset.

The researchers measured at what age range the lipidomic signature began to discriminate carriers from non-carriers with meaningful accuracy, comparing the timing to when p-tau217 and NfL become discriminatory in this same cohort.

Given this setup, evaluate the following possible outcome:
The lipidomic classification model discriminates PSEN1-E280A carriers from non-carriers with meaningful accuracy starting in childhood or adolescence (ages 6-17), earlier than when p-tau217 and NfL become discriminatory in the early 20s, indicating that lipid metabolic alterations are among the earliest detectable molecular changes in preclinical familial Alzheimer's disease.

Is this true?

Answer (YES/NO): YES